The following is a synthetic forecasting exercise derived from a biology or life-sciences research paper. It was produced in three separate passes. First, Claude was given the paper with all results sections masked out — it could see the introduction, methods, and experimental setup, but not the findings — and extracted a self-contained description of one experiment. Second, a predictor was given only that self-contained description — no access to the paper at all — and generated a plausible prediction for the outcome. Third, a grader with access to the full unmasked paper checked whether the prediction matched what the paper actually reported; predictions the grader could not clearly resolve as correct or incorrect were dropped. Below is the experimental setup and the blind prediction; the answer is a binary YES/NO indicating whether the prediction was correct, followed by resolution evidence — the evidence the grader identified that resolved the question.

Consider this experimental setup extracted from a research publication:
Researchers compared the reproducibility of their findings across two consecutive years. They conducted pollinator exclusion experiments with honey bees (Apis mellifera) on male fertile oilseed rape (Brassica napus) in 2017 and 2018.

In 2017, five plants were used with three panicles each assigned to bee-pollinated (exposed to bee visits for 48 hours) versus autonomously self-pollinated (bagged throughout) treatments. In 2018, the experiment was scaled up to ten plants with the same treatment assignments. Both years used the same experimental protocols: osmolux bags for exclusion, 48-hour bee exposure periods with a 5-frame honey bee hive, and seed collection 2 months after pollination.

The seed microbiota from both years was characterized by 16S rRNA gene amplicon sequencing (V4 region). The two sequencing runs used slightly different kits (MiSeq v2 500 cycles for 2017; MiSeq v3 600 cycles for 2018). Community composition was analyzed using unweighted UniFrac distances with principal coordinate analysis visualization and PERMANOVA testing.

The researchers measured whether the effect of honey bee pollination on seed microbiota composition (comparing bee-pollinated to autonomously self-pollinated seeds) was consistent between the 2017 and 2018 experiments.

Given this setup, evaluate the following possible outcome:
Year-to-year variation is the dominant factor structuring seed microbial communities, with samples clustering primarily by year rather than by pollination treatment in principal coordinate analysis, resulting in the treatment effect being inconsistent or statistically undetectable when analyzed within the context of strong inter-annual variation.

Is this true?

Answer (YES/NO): NO